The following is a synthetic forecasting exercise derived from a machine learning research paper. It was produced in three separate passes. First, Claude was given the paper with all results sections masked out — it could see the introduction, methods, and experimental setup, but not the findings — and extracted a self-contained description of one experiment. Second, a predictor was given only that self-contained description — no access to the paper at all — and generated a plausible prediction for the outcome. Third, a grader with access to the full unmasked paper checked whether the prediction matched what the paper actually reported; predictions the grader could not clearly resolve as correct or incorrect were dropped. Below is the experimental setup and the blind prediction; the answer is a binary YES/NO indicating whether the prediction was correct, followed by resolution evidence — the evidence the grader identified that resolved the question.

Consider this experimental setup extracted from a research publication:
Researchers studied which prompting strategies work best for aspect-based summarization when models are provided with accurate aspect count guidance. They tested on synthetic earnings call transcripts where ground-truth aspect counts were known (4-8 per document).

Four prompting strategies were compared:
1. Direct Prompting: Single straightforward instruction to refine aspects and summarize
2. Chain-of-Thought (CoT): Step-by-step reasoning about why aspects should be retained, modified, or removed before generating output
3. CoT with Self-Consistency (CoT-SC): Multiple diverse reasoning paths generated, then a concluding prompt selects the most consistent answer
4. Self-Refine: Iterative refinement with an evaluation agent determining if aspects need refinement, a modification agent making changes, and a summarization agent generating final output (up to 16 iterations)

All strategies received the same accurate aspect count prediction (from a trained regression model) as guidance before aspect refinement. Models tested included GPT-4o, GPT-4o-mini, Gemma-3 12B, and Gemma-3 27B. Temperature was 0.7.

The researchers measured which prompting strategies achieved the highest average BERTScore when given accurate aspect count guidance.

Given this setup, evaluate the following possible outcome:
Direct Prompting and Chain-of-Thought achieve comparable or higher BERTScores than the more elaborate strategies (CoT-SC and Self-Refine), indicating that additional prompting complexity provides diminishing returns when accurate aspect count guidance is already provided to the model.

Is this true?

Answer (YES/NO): NO